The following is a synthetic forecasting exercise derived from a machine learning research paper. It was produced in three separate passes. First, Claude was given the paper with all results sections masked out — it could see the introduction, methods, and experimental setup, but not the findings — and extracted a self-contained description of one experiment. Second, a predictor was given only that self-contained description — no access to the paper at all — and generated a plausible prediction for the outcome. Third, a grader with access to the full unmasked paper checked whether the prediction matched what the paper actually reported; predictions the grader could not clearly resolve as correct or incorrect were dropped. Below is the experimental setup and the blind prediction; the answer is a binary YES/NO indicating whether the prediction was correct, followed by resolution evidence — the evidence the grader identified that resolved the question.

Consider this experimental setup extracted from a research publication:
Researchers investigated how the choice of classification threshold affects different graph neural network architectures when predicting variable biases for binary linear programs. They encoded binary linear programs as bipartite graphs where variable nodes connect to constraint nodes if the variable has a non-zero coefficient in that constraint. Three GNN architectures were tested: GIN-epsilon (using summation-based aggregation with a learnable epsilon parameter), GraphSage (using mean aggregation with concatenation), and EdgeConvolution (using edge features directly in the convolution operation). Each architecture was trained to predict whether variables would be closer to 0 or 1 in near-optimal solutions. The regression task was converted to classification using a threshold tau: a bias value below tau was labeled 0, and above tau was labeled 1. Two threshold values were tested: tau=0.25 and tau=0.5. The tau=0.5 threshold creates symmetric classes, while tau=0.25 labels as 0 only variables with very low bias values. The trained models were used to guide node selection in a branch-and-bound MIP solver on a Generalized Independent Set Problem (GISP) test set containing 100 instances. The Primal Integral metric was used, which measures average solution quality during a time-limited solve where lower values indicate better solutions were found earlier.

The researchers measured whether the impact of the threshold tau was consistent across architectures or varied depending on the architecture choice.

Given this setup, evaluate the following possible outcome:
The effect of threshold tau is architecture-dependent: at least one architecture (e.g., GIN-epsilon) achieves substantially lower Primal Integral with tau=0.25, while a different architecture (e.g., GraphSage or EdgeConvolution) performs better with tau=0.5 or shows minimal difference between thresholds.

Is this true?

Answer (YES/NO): NO